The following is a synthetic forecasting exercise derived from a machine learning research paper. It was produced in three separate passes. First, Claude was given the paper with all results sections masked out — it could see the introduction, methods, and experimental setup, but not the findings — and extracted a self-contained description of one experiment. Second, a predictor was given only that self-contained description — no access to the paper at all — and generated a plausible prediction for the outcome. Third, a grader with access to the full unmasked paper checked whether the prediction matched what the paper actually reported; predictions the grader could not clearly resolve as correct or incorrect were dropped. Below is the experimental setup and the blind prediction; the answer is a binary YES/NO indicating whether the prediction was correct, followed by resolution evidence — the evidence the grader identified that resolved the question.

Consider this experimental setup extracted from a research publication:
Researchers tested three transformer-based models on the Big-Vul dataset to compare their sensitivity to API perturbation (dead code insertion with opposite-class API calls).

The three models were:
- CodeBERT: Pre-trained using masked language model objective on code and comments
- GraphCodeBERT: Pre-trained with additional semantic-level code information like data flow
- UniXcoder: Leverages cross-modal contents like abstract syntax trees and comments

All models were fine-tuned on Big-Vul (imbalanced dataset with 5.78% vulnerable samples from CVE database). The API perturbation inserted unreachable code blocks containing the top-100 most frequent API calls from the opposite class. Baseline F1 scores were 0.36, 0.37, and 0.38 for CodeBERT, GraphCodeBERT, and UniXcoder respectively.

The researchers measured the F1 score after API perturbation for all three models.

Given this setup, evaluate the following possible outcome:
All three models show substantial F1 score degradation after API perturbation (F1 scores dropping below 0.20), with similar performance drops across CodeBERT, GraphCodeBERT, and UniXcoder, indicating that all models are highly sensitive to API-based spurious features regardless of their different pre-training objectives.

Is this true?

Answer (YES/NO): YES